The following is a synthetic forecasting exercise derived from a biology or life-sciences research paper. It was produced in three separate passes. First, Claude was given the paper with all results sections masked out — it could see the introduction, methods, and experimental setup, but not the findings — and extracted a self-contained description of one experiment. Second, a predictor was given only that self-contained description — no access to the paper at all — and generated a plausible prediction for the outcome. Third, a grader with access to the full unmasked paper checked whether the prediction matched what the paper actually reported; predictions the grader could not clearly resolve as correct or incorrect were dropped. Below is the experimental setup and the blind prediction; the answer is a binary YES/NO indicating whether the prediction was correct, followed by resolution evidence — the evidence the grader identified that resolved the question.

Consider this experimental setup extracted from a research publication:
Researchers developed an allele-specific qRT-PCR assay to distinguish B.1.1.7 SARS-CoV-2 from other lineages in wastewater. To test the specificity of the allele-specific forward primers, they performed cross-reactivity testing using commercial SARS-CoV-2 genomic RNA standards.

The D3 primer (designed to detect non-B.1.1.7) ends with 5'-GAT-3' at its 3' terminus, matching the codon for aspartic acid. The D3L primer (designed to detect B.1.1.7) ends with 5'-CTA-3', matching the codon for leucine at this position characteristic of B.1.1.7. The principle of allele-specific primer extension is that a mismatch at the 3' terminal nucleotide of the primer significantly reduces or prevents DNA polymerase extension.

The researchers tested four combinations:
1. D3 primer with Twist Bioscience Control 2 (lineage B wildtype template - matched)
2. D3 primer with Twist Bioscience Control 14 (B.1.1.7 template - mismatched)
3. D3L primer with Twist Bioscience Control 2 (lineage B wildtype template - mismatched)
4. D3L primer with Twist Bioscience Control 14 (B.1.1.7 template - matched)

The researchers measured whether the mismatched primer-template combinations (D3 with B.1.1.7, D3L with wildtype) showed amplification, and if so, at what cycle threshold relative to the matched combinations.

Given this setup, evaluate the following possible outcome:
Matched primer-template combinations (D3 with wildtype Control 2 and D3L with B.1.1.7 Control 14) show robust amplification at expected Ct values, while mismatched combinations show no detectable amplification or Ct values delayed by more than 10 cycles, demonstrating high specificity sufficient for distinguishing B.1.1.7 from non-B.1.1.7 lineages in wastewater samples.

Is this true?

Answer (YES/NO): NO